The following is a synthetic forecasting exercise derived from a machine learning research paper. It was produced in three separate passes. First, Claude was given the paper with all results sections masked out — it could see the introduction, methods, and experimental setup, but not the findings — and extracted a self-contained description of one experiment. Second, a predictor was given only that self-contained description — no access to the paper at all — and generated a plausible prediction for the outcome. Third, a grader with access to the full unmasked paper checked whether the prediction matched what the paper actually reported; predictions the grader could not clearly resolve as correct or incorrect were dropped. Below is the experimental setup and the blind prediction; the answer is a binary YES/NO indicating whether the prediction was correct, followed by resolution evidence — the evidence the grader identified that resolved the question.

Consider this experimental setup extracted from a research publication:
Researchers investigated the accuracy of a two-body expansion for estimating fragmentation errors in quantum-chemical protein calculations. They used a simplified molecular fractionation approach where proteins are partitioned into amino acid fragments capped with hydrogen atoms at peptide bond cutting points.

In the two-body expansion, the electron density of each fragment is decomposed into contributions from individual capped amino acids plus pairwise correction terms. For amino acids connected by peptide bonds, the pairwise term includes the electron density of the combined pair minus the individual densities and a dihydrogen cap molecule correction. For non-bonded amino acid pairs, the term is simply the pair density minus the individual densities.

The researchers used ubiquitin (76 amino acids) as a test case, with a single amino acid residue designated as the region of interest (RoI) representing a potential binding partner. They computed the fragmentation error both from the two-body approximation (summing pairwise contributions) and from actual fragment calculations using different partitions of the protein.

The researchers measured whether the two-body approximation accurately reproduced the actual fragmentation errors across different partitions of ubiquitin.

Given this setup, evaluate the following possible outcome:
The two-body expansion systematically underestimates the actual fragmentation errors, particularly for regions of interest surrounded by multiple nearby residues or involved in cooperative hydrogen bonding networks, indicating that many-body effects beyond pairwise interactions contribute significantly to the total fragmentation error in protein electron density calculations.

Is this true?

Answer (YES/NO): NO